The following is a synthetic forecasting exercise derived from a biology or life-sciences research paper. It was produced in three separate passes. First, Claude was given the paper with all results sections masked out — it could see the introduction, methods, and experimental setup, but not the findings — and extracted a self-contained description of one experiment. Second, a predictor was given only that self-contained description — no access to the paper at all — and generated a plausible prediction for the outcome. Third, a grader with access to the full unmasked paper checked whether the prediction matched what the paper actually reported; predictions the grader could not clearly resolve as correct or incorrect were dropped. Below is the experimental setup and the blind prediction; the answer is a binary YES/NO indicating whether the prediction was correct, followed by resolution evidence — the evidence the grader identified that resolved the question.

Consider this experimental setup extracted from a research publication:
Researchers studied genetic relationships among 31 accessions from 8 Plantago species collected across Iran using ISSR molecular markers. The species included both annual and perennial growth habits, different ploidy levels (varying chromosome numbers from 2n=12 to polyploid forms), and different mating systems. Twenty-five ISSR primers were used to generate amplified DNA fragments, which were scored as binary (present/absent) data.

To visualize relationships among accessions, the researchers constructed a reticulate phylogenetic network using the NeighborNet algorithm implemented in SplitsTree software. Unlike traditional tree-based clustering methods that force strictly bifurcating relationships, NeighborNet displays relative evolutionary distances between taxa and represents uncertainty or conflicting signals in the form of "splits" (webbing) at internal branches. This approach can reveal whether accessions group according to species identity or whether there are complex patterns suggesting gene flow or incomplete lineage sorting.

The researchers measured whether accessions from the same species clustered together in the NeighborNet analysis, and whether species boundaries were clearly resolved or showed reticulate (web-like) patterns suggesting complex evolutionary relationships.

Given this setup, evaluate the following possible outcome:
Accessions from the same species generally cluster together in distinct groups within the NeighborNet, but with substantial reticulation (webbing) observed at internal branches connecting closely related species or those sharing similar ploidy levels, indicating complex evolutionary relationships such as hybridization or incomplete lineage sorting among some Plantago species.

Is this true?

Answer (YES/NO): NO